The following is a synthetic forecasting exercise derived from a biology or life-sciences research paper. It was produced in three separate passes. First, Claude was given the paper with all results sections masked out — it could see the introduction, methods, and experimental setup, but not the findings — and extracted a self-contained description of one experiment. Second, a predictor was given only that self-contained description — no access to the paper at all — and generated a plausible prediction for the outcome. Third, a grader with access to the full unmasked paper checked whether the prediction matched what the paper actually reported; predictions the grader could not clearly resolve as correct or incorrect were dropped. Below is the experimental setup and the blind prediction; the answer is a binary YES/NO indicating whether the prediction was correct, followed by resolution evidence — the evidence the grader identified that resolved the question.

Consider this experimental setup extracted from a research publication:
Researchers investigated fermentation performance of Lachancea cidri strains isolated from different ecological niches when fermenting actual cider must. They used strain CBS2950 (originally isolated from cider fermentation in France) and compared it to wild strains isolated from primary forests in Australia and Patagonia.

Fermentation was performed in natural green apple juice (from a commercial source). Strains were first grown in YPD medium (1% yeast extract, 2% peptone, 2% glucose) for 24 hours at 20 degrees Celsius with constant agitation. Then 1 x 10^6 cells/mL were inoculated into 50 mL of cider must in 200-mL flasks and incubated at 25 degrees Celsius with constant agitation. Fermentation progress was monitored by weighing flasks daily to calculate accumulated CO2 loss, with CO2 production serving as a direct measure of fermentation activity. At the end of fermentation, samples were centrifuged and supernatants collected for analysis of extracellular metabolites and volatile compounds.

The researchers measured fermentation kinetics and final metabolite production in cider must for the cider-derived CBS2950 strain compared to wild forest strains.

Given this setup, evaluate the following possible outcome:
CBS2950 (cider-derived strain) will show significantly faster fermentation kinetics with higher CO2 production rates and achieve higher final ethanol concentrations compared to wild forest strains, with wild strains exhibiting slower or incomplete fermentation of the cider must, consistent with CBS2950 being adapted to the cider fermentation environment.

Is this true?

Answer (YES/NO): NO